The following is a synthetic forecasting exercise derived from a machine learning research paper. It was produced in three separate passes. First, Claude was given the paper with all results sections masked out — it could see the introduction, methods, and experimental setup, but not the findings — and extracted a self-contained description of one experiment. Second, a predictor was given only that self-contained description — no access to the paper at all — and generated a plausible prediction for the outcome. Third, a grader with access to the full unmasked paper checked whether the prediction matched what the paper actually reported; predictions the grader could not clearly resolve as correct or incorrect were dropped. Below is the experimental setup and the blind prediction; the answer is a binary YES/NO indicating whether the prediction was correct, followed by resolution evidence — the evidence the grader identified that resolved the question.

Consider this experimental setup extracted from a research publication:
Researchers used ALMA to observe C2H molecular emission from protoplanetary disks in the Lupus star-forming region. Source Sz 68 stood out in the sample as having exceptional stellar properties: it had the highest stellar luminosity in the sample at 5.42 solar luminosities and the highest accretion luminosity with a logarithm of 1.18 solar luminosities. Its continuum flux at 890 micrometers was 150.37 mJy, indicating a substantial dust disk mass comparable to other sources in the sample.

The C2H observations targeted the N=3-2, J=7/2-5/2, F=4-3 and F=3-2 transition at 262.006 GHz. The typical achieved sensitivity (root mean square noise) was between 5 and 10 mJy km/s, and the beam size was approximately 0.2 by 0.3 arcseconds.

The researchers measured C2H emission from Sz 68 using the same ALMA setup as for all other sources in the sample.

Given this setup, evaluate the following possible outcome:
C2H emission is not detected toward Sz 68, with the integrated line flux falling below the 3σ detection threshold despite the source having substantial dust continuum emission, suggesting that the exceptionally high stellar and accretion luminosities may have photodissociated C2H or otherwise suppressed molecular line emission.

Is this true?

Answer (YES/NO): NO